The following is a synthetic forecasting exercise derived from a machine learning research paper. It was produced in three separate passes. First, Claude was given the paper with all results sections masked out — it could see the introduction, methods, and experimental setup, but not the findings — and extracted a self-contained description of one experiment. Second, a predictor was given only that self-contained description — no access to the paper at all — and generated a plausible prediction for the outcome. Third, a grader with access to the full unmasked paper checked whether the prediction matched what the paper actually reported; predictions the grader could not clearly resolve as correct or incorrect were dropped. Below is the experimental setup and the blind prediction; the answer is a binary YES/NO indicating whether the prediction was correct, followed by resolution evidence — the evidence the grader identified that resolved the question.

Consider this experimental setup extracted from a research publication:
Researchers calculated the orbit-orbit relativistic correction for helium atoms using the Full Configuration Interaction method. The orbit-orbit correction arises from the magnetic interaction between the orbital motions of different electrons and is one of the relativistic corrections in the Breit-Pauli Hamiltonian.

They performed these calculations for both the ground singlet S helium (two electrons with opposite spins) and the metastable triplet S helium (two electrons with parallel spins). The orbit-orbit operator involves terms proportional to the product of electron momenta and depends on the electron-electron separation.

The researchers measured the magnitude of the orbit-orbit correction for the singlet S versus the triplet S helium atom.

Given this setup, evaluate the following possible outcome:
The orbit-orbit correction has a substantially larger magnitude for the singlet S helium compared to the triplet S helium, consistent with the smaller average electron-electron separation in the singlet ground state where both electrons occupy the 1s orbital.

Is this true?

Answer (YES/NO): YES